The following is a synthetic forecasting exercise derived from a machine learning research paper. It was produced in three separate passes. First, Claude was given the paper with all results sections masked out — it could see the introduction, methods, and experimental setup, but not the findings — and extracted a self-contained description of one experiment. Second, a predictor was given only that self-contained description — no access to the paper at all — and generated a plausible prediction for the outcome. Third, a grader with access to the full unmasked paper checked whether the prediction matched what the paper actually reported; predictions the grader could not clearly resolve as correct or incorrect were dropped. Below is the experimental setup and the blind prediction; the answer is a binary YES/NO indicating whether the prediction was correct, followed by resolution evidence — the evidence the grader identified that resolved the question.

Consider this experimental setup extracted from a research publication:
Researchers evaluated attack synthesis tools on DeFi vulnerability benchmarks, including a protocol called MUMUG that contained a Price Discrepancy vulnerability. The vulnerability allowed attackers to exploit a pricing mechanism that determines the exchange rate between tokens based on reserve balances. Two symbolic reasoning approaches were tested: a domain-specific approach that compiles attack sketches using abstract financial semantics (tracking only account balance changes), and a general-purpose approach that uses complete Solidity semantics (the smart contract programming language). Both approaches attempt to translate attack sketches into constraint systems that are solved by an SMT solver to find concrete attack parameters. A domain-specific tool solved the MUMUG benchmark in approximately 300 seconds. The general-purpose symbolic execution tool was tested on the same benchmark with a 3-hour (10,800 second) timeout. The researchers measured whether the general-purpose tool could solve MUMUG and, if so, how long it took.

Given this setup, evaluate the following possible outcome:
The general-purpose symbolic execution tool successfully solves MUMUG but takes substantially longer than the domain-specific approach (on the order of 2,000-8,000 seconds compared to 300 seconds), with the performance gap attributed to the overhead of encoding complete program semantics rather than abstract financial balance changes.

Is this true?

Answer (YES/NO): YES